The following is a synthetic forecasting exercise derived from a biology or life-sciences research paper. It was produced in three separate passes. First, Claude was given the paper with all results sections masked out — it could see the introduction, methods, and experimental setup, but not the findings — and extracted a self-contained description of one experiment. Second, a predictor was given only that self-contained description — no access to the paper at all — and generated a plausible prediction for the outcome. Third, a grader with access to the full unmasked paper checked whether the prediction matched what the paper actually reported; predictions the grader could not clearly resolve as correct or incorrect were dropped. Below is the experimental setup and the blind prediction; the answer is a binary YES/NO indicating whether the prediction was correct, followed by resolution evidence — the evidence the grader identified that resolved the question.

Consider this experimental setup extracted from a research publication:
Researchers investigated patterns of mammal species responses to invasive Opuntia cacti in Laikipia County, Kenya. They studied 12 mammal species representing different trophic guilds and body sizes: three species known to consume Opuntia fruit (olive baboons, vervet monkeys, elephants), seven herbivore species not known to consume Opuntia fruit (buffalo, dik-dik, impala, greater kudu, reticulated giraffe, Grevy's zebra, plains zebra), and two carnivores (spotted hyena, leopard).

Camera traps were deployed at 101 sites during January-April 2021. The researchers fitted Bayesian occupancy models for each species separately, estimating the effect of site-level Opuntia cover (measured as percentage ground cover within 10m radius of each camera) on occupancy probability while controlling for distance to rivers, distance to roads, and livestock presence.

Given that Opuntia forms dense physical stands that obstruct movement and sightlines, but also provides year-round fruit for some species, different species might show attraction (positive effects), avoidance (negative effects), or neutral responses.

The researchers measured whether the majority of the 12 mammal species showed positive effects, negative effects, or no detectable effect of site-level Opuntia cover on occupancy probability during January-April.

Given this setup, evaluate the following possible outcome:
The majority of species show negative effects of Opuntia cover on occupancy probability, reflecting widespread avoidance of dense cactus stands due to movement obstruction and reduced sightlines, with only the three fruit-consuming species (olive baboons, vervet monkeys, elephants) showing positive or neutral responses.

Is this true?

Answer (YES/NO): NO